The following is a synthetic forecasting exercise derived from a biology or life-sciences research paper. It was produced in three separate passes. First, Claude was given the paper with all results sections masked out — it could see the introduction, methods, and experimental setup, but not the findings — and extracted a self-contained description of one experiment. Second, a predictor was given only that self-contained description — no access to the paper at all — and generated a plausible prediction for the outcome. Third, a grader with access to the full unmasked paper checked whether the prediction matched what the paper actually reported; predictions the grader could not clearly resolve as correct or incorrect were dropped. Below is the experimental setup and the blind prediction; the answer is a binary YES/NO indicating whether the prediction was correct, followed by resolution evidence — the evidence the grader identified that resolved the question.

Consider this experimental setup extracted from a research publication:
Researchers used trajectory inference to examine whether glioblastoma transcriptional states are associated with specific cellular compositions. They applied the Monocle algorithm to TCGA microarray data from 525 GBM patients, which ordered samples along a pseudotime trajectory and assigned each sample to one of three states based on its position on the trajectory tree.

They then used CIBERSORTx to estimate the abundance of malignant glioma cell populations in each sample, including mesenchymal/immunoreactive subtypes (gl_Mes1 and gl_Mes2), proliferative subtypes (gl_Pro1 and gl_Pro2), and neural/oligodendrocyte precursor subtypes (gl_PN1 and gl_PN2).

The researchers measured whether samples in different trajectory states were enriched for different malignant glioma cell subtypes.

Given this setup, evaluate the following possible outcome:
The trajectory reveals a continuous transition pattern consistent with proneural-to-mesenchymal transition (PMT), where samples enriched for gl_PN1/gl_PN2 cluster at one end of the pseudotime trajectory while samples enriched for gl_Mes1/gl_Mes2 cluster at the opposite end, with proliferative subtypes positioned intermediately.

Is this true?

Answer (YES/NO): NO